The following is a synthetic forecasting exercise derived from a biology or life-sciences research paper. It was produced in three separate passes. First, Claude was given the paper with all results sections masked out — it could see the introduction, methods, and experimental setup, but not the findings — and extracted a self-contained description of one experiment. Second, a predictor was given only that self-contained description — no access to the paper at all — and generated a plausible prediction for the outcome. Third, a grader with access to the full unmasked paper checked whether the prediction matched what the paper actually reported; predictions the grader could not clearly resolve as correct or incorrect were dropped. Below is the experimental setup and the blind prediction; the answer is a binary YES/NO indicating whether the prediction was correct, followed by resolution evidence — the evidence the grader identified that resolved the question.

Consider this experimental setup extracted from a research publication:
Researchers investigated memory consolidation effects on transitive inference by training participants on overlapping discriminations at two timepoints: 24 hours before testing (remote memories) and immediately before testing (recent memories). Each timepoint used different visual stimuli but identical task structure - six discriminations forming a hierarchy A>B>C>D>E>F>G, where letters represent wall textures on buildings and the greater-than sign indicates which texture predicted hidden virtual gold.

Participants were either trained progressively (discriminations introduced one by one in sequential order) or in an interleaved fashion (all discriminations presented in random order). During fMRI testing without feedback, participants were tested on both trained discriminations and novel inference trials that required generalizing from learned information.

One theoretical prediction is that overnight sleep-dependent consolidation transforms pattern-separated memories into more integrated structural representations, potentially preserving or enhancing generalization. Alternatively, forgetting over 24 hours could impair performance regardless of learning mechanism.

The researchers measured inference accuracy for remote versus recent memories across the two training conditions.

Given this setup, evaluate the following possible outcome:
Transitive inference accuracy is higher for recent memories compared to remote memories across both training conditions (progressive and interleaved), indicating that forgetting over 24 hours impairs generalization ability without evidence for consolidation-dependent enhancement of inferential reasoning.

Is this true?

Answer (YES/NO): NO